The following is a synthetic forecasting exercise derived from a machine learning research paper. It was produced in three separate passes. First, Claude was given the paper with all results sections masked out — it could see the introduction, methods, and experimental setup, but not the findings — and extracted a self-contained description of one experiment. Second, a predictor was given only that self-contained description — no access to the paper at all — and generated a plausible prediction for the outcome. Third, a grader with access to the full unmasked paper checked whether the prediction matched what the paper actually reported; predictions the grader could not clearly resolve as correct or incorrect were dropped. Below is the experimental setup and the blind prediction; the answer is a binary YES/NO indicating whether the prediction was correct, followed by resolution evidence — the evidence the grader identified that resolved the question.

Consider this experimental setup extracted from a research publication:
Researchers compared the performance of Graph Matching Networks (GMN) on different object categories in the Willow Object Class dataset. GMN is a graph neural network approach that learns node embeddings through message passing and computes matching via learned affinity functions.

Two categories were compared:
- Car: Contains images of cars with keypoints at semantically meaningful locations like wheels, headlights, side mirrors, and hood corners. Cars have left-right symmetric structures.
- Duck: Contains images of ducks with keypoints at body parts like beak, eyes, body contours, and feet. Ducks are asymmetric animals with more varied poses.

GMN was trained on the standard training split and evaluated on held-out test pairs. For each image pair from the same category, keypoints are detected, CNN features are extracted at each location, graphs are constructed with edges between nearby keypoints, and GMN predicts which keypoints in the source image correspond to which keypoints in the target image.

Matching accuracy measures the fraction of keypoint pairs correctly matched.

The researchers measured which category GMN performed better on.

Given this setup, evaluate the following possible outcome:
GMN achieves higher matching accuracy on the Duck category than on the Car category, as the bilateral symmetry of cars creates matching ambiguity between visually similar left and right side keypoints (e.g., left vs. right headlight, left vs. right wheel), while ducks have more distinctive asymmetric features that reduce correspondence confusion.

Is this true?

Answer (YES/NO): YES